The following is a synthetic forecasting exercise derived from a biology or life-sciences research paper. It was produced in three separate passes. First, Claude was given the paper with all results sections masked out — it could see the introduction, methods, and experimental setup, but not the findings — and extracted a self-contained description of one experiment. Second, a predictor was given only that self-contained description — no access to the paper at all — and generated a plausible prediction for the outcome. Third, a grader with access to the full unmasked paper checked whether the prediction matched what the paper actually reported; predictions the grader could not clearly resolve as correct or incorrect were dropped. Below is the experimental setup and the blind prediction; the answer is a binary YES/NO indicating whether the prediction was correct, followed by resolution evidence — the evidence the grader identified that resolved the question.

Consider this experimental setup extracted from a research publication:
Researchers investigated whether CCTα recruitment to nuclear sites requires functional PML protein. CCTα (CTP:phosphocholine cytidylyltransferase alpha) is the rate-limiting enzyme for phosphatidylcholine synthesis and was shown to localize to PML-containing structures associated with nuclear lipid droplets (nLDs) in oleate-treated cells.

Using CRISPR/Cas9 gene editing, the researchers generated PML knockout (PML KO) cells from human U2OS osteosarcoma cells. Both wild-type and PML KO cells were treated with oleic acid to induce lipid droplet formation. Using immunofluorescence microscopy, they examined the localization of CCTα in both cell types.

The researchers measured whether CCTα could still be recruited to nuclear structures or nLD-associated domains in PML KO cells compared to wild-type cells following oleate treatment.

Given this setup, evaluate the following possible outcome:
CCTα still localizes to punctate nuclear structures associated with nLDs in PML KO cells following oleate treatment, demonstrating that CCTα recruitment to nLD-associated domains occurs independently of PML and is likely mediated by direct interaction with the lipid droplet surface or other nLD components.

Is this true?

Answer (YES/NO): NO